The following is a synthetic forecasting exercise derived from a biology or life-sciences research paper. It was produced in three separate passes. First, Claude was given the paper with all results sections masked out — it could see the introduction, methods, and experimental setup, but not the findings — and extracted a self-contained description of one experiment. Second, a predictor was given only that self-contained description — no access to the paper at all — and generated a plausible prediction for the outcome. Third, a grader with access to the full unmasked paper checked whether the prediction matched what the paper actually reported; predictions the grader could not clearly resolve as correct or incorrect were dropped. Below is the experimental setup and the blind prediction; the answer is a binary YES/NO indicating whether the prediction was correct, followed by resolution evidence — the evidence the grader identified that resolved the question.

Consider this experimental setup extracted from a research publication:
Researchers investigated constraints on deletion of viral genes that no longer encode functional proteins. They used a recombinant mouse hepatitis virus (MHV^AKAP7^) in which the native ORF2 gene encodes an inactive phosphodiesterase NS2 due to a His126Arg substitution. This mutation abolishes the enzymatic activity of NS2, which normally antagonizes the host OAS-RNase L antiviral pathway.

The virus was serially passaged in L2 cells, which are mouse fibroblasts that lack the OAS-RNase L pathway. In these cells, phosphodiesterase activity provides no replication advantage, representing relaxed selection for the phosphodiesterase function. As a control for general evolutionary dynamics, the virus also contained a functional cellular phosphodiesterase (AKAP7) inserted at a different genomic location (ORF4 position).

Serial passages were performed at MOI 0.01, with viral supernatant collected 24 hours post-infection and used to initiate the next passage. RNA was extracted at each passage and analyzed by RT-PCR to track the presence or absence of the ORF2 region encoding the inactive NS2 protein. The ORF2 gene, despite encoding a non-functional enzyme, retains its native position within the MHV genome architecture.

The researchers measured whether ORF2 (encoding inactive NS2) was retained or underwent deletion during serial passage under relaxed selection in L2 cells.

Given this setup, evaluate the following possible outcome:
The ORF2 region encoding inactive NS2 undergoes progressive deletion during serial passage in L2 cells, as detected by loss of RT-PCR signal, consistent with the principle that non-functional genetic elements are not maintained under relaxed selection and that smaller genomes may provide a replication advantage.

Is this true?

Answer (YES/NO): NO